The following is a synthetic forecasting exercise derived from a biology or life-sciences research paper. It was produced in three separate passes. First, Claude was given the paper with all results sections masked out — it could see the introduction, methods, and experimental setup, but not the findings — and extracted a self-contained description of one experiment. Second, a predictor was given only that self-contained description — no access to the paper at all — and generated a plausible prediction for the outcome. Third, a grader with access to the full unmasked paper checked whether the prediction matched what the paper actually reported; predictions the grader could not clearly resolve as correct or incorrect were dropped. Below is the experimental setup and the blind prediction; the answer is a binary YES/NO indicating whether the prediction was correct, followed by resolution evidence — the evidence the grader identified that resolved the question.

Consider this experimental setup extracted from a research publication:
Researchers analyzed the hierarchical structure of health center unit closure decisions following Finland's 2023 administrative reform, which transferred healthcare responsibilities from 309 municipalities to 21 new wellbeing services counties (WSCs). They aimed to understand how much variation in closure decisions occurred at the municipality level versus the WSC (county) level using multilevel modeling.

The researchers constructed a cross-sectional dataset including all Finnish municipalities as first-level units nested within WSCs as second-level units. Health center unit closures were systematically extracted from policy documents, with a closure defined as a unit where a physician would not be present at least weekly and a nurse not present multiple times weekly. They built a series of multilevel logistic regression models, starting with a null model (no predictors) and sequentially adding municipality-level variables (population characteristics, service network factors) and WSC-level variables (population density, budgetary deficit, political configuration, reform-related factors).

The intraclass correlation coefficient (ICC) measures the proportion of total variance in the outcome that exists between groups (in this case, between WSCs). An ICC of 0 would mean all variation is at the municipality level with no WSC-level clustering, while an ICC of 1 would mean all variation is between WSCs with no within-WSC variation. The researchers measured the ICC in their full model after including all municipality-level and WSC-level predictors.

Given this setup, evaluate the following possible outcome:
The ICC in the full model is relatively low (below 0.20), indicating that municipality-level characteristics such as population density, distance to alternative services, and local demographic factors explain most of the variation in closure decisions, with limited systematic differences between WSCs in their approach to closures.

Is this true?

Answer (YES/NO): NO